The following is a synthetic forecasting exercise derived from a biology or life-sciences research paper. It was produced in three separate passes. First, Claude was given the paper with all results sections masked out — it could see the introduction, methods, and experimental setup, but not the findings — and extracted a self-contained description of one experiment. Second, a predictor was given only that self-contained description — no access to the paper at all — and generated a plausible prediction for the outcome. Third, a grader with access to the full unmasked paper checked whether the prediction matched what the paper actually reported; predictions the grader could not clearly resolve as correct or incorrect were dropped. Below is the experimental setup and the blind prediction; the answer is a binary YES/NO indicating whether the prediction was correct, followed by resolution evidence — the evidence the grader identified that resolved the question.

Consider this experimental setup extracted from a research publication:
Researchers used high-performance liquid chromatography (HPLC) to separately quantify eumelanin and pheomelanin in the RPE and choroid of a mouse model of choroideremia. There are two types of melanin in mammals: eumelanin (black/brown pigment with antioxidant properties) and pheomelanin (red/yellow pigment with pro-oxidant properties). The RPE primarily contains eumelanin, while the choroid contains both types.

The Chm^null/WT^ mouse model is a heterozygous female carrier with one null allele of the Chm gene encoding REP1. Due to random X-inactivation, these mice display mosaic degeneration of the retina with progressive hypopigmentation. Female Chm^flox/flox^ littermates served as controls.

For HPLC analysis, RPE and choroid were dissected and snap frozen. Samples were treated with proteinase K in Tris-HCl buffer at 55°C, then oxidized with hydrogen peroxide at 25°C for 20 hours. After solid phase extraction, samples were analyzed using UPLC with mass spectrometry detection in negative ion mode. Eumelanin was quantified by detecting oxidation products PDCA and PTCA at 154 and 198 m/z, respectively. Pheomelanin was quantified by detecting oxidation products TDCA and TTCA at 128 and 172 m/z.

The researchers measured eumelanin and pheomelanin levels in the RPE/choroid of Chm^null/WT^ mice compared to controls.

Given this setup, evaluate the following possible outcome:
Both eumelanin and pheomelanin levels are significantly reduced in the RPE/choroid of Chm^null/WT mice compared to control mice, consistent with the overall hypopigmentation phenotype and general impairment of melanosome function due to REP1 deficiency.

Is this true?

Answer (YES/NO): NO